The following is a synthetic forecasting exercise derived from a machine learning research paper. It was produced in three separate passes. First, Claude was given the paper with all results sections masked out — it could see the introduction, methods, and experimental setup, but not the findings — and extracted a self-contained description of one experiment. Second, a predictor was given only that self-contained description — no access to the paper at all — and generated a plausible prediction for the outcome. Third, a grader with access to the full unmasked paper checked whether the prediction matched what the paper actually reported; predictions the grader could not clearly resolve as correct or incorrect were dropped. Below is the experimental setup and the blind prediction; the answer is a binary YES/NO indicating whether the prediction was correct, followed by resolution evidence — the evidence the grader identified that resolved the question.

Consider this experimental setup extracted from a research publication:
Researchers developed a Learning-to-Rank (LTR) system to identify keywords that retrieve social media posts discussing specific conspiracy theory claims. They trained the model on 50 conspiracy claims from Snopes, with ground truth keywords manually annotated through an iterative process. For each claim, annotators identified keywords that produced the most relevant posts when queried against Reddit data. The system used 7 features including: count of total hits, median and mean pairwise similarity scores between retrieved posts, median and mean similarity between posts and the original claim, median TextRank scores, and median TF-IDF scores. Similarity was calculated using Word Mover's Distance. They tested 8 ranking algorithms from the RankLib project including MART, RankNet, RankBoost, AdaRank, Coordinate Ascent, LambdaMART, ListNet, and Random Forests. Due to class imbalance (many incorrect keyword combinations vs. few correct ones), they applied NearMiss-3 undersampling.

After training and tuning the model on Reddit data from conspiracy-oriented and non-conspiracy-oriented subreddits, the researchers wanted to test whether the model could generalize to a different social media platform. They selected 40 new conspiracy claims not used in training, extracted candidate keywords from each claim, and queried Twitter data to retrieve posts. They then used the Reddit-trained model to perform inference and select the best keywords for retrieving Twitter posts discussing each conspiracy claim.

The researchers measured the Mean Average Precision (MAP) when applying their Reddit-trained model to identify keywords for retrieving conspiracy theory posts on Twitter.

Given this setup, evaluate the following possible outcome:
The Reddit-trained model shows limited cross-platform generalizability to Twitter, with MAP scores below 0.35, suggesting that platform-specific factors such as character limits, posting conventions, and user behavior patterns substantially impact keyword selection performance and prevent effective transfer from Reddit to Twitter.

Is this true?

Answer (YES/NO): NO